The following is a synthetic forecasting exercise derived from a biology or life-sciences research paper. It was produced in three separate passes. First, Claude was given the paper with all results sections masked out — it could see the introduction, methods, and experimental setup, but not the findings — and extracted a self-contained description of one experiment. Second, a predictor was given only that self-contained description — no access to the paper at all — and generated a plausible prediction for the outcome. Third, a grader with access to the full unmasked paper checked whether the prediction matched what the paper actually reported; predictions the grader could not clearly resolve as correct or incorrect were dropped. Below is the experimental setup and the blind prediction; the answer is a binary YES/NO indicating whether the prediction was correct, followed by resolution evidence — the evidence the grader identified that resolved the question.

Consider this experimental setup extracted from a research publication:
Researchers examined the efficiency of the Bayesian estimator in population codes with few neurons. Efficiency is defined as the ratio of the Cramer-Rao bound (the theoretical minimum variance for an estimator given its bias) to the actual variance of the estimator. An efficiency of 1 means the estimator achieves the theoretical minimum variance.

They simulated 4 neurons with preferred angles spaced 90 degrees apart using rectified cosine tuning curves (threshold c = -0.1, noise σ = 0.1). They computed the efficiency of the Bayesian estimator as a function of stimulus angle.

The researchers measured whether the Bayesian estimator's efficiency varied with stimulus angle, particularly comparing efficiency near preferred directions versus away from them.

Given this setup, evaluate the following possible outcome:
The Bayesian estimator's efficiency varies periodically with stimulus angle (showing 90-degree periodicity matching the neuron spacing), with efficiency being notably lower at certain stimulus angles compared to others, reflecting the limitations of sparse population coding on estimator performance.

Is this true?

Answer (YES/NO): YES